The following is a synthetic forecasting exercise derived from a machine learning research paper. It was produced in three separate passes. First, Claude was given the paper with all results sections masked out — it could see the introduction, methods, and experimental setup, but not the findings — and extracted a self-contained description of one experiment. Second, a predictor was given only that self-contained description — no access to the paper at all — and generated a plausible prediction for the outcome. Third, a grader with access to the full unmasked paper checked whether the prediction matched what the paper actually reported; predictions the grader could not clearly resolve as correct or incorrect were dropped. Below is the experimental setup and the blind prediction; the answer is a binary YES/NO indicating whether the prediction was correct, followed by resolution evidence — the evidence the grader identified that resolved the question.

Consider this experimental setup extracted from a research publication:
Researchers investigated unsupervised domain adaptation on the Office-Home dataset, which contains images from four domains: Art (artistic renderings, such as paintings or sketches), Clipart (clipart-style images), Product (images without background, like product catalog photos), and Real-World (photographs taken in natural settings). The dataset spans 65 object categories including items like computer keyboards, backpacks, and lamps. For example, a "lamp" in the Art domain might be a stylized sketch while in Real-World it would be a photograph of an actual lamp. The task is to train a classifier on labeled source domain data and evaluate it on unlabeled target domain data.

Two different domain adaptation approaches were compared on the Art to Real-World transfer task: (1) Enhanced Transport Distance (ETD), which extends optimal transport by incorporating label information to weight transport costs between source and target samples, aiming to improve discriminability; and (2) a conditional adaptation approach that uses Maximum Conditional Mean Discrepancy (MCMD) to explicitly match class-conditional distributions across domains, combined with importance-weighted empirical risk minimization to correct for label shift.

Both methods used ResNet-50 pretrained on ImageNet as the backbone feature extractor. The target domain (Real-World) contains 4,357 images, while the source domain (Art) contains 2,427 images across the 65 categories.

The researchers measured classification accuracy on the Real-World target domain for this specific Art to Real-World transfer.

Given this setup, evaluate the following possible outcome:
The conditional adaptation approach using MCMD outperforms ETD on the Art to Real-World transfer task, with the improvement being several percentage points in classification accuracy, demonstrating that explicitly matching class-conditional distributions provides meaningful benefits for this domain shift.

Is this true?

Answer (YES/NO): NO